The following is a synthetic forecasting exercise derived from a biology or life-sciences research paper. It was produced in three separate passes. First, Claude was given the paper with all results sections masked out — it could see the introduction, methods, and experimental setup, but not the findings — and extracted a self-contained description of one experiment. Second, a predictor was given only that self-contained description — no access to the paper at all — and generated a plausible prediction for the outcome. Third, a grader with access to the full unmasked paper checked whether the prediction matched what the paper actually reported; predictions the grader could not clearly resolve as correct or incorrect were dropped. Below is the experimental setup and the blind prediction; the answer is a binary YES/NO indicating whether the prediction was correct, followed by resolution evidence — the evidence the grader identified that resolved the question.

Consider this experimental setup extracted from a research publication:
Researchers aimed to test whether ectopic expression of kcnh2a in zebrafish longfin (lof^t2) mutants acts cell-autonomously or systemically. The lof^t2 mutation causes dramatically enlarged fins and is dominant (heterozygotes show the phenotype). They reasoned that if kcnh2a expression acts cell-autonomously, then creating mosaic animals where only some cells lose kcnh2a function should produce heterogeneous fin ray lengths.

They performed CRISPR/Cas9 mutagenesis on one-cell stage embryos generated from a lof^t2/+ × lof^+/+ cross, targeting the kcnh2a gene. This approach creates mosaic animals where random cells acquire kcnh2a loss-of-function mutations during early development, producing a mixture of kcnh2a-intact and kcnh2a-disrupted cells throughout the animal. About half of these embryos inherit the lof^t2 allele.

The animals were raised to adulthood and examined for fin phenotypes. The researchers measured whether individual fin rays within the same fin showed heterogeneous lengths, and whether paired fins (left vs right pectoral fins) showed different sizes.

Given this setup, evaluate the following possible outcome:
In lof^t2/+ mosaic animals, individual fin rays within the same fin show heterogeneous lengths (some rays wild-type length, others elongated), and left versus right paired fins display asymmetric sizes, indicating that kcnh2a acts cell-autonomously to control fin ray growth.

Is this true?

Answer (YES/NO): YES